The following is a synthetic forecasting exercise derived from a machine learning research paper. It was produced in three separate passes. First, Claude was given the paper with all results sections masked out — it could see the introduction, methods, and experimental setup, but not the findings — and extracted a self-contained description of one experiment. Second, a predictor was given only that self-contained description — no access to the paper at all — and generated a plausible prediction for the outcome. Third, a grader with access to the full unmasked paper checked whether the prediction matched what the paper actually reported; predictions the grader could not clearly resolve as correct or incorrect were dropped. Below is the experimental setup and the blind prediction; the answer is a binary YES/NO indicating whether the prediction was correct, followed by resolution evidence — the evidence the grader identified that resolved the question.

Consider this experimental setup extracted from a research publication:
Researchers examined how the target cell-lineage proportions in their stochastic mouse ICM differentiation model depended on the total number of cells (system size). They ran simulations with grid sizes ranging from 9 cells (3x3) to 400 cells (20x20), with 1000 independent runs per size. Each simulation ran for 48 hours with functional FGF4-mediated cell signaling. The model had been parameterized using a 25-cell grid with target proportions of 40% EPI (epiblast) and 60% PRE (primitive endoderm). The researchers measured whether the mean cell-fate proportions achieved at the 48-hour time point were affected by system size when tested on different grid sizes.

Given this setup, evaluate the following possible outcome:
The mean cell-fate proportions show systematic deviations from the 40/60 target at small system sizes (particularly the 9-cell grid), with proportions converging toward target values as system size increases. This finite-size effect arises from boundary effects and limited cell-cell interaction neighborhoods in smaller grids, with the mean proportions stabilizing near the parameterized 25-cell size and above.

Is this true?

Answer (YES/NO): NO